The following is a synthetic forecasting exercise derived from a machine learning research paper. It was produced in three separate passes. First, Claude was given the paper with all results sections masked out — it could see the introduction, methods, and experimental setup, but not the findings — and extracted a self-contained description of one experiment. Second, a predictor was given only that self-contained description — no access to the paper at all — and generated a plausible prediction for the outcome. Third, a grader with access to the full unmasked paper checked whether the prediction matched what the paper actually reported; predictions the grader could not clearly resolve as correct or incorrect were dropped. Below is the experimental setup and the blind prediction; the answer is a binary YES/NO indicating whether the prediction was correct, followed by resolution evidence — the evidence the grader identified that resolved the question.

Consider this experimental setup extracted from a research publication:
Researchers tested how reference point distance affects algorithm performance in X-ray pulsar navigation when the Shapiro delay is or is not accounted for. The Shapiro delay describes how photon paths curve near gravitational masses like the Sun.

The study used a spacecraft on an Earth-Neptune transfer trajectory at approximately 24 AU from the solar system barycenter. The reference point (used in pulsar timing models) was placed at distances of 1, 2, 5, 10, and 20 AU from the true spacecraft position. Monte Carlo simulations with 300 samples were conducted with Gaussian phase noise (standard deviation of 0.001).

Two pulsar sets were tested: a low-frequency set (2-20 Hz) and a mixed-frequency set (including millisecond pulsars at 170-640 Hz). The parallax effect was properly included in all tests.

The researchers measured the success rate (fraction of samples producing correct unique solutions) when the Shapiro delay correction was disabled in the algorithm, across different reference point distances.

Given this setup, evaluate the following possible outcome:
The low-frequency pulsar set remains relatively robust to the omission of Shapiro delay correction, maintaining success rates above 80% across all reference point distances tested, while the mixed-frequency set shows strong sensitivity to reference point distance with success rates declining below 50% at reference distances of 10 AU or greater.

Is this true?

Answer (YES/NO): NO